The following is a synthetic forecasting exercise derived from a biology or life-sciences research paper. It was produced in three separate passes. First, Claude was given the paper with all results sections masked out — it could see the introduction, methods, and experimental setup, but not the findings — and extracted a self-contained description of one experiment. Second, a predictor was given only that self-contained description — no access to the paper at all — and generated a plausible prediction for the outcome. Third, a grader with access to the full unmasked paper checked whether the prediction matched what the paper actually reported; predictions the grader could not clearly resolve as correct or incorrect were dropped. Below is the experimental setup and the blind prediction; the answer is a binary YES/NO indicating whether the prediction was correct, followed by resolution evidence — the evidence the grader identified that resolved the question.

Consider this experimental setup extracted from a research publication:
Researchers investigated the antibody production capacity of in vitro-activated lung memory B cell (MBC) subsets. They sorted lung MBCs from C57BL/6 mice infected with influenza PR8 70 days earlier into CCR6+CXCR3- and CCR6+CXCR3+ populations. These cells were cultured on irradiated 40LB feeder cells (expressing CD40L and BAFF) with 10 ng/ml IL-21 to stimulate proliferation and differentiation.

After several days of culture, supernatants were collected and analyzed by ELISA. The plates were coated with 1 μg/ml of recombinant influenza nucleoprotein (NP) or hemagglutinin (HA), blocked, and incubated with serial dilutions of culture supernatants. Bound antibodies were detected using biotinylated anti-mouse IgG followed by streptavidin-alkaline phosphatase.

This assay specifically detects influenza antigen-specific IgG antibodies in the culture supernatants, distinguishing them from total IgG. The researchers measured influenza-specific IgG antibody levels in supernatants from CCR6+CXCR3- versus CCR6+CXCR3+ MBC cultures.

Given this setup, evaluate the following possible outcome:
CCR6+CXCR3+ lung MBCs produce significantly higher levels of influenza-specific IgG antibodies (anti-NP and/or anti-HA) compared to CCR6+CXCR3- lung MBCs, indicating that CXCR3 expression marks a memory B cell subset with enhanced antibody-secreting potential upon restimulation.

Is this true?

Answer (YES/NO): NO